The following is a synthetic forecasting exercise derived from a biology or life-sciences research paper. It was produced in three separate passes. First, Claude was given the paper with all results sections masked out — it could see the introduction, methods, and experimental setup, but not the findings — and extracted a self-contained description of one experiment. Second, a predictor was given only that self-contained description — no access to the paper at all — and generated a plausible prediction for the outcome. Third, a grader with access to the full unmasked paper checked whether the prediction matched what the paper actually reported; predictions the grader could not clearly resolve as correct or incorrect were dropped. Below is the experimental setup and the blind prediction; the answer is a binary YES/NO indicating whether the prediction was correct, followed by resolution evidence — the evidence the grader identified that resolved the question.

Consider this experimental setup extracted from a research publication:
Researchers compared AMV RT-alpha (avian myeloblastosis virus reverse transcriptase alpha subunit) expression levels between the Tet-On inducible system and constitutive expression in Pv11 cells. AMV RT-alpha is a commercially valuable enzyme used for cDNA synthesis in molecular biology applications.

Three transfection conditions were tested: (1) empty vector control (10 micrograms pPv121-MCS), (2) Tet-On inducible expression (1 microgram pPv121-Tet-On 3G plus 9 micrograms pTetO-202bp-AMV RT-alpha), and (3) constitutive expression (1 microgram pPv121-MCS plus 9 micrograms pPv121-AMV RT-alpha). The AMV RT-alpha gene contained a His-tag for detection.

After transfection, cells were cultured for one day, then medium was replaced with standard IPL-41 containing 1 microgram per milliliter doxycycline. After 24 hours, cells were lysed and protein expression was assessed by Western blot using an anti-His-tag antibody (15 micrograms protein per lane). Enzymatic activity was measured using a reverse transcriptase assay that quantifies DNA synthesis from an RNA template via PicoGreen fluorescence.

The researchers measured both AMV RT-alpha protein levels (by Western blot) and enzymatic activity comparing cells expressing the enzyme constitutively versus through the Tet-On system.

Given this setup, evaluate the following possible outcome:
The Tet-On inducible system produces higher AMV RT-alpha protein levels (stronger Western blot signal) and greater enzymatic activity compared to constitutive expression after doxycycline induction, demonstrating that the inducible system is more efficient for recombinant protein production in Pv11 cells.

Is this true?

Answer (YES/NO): NO